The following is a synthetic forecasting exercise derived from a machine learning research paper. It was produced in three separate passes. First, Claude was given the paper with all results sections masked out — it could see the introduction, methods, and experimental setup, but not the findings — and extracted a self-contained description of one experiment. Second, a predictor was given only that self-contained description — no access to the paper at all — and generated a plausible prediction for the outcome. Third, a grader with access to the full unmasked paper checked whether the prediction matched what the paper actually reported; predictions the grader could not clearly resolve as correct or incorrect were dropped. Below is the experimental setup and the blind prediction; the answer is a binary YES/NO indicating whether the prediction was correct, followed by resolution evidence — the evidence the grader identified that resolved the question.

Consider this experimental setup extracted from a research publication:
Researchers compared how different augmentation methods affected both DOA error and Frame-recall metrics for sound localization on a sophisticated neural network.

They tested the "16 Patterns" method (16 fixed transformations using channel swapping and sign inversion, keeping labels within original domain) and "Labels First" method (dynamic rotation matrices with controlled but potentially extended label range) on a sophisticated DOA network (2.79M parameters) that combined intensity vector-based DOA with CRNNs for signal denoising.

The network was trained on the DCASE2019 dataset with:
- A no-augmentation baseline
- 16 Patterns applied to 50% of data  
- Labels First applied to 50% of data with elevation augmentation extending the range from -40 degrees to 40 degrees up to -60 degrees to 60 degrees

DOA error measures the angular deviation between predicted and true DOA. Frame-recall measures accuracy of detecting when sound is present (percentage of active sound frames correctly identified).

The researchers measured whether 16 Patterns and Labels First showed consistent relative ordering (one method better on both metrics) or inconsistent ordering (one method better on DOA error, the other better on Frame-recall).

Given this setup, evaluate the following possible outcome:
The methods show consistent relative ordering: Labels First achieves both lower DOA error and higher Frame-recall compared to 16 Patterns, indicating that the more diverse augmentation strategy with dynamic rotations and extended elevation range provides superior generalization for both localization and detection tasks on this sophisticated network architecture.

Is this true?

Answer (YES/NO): NO